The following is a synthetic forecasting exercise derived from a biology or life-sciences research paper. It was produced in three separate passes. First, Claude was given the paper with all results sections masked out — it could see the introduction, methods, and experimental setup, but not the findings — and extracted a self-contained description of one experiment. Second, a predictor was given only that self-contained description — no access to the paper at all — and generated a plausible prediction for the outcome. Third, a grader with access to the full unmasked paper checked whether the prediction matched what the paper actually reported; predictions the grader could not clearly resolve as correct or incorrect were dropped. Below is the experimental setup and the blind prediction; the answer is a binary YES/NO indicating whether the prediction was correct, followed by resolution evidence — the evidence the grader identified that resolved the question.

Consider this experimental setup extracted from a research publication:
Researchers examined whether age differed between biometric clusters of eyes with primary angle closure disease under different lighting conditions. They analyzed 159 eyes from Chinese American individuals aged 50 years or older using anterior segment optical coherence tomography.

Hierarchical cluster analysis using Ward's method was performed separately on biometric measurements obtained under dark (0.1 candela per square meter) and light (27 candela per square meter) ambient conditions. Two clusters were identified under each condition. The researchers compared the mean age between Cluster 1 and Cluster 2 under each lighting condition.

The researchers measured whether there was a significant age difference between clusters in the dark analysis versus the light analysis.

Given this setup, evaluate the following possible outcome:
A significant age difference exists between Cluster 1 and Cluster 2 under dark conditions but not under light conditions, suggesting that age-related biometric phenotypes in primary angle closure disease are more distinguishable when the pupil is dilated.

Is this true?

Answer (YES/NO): YES